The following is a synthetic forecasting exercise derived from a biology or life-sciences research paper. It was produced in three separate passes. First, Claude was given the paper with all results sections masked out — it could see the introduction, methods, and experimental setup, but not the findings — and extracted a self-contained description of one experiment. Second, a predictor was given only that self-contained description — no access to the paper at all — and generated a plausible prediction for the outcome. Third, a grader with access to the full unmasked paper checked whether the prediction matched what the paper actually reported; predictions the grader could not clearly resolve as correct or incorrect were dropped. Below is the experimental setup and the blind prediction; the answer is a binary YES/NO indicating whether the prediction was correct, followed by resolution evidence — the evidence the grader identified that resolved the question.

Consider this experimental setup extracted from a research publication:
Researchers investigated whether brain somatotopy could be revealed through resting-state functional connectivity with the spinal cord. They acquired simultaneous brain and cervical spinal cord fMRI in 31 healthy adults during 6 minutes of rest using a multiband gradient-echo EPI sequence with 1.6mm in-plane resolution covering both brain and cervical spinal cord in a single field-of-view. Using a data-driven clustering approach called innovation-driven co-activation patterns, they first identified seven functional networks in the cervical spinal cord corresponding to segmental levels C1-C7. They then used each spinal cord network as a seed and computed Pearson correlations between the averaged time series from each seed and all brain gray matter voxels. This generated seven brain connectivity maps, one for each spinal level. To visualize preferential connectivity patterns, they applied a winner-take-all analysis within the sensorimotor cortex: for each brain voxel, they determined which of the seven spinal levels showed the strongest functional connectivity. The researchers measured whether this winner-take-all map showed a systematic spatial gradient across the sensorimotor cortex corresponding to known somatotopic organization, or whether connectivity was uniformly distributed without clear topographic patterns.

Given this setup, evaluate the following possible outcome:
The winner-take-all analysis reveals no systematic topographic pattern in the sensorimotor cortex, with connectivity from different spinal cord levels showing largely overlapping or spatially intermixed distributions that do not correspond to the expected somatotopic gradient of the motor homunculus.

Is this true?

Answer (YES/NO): NO